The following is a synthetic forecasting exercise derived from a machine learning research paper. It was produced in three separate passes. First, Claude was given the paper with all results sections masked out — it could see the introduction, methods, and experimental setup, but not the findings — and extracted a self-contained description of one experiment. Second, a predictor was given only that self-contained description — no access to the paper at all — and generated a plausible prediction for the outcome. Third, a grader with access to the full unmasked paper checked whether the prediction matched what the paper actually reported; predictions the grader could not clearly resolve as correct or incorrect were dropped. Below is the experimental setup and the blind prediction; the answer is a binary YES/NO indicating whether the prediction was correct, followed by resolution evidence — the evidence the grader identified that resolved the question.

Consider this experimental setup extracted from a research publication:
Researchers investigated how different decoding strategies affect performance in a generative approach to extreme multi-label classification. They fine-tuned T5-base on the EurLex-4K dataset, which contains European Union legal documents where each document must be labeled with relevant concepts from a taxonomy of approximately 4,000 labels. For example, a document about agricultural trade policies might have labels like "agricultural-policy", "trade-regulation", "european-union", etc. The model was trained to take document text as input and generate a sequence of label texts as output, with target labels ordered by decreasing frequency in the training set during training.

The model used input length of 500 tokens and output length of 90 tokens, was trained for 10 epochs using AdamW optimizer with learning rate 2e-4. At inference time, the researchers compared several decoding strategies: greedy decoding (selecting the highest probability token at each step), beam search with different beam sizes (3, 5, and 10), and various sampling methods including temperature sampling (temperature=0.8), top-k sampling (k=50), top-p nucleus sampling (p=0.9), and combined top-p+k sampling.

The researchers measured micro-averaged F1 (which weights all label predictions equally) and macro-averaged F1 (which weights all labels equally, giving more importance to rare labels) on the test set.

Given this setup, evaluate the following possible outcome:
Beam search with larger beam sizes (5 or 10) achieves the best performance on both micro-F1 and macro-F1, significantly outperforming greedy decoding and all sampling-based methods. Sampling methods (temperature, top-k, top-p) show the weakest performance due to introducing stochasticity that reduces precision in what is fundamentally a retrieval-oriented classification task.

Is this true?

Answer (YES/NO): NO